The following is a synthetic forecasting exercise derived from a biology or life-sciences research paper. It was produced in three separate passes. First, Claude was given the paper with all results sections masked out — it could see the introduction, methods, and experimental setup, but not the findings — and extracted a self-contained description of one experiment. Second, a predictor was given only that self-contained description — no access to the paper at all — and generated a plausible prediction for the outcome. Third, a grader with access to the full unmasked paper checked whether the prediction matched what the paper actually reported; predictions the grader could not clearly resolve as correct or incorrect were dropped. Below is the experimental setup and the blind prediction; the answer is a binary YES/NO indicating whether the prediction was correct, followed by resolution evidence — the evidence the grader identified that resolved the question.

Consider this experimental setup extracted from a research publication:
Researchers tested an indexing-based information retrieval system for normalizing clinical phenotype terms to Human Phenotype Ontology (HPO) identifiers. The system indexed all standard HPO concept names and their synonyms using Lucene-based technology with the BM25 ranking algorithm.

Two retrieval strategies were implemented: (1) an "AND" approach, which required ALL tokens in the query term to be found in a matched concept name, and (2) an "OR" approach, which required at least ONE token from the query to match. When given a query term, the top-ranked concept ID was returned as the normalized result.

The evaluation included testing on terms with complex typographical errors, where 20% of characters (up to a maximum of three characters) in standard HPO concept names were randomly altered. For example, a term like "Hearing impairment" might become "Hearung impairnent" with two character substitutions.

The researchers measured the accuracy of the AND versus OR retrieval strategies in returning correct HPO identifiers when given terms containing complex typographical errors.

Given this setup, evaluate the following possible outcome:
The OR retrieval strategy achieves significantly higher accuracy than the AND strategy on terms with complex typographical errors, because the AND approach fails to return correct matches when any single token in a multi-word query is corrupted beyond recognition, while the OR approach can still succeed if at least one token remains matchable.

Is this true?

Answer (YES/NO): YES